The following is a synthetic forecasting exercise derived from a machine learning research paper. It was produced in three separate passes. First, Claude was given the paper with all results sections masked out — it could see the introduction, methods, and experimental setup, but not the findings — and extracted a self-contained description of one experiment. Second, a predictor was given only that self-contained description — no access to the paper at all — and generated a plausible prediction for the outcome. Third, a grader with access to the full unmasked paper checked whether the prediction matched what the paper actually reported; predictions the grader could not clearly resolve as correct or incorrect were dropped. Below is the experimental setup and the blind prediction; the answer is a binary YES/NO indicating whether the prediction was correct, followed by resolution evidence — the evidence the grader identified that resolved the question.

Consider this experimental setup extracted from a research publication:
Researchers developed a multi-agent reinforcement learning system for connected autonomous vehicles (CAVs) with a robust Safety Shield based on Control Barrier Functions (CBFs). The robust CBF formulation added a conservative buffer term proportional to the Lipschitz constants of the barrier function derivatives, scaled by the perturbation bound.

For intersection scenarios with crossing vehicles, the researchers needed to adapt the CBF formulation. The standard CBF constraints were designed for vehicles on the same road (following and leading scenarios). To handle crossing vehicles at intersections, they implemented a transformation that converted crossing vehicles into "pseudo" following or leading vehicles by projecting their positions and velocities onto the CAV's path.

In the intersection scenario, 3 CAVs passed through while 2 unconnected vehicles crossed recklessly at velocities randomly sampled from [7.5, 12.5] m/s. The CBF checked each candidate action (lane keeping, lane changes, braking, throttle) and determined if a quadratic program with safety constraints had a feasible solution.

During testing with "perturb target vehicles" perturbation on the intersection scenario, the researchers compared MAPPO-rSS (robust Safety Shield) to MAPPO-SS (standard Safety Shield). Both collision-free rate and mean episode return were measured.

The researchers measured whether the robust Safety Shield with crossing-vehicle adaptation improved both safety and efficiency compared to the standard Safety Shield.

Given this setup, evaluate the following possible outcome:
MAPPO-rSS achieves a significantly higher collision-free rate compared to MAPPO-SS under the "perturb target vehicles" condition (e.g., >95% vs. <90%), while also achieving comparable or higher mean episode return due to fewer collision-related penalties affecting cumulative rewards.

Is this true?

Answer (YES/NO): NO